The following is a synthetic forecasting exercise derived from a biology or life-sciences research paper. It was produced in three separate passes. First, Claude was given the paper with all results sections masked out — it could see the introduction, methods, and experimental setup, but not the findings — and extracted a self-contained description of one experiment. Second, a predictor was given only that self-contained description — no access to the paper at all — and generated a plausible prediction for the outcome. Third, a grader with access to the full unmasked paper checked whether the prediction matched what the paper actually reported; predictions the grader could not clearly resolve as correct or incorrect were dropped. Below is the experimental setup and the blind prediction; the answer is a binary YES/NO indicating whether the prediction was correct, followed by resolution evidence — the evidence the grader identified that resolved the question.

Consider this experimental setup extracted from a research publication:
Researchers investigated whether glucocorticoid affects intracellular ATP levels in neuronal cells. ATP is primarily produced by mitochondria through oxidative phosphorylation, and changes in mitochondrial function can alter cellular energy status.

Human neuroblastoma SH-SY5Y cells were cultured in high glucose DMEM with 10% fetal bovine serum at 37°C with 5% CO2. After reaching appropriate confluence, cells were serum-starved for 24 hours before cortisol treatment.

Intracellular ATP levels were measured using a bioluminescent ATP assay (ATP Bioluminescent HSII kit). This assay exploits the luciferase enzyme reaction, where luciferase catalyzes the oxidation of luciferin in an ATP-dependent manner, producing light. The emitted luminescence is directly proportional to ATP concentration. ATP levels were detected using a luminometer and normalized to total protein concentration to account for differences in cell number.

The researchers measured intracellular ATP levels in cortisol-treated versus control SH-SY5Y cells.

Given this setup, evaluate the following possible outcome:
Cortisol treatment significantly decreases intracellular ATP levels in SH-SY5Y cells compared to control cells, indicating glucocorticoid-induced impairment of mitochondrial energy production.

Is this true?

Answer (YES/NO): NO